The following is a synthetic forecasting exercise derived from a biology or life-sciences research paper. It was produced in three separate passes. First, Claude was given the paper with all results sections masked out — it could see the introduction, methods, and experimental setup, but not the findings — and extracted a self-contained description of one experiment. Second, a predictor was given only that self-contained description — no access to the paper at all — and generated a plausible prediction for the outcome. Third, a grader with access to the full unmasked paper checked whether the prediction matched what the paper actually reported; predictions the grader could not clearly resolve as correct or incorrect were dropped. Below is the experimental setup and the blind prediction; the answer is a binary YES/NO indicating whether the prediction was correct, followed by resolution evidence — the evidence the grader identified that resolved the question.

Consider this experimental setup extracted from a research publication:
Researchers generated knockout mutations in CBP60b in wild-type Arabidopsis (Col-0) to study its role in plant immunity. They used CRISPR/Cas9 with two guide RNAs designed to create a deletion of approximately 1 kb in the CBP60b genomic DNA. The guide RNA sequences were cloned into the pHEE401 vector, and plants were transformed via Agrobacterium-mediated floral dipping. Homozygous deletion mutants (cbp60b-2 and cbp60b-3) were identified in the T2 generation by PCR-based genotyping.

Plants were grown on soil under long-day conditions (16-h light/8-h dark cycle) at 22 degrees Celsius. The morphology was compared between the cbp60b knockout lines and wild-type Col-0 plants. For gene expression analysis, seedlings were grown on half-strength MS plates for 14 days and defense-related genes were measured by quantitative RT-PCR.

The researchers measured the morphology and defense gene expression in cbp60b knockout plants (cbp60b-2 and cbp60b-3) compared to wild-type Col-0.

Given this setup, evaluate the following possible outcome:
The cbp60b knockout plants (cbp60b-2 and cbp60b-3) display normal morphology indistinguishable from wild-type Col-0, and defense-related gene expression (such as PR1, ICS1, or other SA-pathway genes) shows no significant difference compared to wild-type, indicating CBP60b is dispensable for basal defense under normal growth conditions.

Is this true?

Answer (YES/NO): NO